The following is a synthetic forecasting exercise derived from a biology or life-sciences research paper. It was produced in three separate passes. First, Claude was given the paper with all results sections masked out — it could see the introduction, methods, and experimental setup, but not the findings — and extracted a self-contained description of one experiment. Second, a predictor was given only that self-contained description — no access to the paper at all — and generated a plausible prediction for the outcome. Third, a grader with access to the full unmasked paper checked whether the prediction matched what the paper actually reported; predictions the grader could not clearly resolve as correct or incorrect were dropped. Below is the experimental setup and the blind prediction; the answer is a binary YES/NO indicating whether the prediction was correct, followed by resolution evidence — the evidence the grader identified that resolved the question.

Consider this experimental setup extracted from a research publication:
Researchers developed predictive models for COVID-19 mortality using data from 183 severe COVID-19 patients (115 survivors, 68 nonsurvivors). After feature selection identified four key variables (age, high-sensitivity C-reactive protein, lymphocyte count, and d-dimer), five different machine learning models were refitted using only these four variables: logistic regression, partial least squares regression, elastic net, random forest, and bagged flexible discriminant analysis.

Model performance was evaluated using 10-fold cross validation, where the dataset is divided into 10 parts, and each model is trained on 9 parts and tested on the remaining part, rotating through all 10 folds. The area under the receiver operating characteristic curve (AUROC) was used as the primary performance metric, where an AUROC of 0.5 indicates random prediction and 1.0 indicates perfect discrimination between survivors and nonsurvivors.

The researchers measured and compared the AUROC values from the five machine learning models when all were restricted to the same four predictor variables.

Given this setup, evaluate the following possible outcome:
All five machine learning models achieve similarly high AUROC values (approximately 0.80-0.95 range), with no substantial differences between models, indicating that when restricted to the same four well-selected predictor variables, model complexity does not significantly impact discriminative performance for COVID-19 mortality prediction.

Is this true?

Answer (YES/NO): YES